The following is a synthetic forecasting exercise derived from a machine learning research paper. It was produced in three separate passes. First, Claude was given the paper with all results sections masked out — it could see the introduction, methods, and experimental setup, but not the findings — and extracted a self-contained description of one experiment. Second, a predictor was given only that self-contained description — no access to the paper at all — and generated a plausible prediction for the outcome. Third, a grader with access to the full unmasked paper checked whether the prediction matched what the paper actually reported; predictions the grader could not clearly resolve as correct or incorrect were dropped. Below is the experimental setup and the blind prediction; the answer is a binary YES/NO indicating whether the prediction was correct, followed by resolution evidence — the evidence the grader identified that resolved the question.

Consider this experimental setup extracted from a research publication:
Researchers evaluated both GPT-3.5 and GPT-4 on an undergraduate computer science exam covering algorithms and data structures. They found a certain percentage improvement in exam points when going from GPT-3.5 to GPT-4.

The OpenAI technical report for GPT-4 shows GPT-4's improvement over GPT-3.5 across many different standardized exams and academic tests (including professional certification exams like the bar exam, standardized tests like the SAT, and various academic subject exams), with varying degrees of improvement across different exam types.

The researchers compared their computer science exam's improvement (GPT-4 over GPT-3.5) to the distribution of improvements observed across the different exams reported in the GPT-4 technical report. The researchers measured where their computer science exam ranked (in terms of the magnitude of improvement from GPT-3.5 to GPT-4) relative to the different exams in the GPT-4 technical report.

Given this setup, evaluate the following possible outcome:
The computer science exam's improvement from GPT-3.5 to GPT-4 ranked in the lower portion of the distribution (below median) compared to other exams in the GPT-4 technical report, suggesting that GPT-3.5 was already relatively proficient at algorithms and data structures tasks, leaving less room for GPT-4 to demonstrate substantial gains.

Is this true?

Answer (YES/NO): NO